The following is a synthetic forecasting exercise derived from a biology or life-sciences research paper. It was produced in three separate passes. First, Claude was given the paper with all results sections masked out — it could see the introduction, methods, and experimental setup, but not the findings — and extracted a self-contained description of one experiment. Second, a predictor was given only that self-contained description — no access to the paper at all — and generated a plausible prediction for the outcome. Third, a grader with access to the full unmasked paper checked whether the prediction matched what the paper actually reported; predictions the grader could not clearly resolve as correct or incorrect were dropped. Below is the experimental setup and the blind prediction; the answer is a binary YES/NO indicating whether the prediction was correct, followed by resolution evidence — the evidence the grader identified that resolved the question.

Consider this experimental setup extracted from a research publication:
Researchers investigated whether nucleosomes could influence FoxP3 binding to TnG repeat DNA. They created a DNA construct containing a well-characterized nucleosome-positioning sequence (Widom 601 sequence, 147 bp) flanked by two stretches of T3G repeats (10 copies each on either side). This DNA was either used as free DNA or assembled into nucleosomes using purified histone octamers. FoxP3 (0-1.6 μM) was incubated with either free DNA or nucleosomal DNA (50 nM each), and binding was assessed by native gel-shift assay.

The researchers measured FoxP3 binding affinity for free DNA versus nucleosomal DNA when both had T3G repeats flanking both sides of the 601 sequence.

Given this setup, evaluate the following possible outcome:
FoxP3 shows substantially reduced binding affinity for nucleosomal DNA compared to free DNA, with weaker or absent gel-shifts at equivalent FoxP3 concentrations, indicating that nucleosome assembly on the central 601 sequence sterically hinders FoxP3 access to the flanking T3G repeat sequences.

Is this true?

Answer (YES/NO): NO